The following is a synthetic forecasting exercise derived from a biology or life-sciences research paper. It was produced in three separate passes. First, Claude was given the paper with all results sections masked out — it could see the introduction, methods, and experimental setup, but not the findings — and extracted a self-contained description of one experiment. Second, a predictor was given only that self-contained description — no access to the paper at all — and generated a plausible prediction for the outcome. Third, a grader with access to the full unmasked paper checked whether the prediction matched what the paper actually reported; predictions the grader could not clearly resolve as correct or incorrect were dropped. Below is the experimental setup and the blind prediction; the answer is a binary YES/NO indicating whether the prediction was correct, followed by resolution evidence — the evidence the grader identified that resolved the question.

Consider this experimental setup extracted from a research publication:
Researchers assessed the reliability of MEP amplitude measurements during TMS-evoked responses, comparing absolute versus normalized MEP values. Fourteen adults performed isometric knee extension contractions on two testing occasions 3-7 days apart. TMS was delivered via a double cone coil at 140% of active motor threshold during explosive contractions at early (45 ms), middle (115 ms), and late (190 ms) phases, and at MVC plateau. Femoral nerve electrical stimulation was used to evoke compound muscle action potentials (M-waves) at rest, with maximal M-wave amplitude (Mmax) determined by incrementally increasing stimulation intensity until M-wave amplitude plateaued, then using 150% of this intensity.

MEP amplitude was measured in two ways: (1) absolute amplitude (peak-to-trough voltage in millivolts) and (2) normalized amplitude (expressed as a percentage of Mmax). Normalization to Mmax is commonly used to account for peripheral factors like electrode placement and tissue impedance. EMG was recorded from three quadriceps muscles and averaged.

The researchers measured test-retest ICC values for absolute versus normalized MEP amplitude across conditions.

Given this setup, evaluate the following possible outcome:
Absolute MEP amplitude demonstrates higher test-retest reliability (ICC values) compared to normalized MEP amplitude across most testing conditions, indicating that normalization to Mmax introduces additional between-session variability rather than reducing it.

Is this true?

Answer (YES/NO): NO